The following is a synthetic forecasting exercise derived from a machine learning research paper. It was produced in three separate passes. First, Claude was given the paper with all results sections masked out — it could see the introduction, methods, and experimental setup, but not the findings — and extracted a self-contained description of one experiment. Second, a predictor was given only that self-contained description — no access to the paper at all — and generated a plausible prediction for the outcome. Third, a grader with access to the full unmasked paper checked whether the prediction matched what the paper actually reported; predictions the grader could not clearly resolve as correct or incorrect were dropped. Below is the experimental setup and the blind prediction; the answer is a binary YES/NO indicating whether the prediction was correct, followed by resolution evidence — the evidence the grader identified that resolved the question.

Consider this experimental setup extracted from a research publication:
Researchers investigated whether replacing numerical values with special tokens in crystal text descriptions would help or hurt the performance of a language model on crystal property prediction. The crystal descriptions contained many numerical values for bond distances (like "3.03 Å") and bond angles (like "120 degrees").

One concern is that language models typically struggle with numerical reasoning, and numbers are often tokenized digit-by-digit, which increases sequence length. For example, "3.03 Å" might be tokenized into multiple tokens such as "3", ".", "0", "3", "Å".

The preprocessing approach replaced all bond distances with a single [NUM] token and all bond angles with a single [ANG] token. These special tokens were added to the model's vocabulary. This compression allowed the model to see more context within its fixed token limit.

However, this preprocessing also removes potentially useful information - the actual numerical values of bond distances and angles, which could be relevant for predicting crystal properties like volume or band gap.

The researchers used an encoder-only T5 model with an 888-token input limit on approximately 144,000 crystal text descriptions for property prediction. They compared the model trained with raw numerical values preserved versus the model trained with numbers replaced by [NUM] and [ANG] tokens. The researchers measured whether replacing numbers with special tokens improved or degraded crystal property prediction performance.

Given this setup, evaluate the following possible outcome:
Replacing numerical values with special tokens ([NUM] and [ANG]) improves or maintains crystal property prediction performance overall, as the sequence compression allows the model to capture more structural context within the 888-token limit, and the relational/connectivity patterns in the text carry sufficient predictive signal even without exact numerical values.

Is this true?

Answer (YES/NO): NO